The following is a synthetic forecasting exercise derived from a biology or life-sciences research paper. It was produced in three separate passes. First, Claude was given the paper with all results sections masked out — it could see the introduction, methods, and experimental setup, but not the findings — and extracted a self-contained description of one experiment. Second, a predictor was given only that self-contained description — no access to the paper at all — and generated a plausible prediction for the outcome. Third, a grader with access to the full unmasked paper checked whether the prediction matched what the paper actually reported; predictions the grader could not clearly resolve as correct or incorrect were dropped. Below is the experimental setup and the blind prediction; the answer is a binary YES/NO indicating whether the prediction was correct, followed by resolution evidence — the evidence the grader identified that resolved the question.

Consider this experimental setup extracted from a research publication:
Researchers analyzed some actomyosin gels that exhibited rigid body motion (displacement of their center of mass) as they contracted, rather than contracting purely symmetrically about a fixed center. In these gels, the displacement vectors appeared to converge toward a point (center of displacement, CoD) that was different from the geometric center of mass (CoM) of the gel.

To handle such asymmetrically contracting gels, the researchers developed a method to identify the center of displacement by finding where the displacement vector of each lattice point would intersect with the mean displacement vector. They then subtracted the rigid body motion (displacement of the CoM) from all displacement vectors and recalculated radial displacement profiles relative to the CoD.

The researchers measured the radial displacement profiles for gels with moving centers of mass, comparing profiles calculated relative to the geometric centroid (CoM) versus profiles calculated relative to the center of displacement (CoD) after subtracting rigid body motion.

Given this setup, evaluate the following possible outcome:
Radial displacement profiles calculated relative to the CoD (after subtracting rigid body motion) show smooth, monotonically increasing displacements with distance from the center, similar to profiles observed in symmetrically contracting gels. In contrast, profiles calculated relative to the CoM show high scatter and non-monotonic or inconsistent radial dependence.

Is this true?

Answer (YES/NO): NO